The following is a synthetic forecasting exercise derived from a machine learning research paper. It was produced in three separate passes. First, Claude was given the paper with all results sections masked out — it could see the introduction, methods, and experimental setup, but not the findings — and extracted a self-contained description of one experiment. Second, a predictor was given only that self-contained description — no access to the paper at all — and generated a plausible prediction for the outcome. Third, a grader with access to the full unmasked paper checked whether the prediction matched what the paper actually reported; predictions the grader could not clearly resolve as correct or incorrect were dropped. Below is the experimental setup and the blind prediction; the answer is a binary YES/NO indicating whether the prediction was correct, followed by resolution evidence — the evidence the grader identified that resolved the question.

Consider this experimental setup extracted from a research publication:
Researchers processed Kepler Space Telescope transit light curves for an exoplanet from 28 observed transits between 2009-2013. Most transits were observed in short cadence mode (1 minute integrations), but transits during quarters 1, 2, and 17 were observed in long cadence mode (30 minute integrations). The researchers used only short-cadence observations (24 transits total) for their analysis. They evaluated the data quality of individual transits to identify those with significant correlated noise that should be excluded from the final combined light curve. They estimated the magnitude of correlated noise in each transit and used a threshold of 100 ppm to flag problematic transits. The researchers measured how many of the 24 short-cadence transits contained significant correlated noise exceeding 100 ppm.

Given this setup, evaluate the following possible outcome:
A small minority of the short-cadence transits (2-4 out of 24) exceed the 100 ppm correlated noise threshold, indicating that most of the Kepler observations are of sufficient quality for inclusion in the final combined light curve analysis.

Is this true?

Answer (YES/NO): YES